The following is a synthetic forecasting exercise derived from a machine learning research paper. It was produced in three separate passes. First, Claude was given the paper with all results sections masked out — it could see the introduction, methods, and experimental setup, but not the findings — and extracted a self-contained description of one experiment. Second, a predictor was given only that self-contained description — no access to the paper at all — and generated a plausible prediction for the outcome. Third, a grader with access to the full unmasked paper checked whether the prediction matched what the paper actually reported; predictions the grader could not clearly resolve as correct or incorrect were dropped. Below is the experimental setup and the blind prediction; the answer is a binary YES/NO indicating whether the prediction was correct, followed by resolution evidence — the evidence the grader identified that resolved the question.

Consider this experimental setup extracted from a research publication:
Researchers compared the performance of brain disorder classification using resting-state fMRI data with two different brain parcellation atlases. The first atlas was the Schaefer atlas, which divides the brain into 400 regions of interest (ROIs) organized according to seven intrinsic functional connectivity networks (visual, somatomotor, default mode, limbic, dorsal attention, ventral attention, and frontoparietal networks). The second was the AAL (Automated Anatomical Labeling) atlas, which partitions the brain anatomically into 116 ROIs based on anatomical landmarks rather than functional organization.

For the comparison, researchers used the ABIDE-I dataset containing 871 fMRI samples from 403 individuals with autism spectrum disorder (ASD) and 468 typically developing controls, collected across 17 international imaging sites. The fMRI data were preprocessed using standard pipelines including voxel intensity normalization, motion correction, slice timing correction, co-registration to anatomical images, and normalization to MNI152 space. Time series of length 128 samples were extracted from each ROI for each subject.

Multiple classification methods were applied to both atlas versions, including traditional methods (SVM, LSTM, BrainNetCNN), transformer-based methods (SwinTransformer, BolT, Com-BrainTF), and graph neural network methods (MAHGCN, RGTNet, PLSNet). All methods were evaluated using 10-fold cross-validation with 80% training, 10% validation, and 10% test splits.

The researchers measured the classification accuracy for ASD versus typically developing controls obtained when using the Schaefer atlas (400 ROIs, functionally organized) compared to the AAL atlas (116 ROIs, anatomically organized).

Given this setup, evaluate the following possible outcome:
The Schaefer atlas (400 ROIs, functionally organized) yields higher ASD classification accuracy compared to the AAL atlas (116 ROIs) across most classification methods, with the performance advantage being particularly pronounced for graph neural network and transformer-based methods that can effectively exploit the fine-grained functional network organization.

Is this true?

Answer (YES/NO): NO